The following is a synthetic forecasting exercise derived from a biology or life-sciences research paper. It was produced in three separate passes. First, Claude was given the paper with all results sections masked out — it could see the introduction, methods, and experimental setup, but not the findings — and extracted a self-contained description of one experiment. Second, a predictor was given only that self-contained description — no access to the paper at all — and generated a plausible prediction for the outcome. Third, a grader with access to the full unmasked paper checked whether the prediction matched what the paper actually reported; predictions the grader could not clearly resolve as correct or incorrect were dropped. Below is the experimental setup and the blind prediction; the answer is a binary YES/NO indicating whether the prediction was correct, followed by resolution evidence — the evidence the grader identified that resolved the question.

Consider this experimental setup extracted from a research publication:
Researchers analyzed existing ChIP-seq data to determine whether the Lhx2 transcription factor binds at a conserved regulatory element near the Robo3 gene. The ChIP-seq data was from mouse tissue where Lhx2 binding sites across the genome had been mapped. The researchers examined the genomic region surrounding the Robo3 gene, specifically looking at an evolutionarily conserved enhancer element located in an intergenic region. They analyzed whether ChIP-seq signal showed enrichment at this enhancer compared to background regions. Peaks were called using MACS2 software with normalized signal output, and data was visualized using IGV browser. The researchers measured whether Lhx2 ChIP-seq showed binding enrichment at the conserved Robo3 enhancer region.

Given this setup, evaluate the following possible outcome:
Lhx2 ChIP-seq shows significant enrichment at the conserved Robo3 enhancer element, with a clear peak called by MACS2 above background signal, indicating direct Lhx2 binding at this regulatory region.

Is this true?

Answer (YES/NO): YES